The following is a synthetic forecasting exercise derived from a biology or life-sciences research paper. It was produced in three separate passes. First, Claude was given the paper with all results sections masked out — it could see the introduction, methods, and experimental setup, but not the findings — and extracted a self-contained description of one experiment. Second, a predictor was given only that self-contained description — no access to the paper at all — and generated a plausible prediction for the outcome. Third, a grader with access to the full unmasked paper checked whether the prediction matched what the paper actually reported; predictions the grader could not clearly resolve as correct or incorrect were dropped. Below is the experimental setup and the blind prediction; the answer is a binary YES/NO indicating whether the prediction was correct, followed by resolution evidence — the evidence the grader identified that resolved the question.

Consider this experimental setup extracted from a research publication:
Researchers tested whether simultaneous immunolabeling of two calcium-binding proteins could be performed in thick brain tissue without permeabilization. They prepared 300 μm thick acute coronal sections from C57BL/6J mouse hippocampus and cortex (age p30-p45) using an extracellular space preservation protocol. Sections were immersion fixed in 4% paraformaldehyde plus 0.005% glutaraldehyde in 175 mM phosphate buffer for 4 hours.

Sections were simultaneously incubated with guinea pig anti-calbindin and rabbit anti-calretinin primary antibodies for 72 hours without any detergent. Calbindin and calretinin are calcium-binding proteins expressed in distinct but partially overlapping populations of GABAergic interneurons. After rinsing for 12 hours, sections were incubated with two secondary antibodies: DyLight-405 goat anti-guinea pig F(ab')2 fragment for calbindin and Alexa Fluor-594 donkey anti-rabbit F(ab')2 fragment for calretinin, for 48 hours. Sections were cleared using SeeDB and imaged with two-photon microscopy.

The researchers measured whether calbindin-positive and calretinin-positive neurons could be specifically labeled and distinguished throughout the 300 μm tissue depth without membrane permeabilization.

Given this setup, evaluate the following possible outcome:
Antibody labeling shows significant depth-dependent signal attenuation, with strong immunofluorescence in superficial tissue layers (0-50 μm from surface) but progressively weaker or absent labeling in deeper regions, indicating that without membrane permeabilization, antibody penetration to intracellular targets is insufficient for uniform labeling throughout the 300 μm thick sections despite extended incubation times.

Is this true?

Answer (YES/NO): NO